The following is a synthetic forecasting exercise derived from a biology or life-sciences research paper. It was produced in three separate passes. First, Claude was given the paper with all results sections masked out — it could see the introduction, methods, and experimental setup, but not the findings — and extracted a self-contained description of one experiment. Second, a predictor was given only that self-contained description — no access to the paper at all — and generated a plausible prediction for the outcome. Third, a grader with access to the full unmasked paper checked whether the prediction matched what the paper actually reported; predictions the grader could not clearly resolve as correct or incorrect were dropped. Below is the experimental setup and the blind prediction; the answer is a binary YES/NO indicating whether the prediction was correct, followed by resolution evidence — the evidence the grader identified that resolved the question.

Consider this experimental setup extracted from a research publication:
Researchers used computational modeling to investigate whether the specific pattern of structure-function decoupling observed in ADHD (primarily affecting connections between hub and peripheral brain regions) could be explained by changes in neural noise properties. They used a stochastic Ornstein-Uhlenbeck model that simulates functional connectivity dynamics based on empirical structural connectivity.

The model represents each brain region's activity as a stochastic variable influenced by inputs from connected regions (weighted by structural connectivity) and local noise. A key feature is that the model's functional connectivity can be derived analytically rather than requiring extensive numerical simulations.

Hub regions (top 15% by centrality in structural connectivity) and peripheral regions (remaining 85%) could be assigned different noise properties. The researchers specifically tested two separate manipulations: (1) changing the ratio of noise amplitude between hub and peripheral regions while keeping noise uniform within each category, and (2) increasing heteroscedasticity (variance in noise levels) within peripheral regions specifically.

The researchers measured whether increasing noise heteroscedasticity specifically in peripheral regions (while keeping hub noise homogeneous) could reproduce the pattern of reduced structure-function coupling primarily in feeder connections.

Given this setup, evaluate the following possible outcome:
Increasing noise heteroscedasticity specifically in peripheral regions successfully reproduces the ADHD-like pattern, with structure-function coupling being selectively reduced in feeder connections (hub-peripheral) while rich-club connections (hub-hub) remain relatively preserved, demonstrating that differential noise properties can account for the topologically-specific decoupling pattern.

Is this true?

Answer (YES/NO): YES